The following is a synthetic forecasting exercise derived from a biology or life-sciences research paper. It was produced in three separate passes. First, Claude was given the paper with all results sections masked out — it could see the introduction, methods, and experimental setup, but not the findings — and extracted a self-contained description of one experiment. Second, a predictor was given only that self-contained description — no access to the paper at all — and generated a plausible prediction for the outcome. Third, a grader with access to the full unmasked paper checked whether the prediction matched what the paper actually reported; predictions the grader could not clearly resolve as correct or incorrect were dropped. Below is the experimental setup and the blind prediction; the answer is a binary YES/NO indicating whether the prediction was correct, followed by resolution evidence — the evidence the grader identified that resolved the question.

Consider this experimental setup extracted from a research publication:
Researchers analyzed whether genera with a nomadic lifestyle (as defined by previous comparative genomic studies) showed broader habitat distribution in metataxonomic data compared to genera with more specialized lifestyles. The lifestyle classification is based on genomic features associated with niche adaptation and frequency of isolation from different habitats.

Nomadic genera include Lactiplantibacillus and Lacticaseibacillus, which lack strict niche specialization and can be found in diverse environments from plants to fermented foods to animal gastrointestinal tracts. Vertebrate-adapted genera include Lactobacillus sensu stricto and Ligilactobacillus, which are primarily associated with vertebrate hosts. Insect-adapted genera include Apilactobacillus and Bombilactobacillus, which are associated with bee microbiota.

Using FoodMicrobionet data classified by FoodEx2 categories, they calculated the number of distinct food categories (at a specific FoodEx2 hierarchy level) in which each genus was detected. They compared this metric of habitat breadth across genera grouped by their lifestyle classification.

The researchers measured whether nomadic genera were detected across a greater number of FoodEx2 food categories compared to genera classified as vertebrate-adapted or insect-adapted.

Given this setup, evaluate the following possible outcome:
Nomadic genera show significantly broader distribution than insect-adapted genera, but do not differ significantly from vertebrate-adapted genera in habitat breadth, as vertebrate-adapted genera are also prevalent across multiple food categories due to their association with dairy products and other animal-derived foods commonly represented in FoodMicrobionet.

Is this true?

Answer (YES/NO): YES